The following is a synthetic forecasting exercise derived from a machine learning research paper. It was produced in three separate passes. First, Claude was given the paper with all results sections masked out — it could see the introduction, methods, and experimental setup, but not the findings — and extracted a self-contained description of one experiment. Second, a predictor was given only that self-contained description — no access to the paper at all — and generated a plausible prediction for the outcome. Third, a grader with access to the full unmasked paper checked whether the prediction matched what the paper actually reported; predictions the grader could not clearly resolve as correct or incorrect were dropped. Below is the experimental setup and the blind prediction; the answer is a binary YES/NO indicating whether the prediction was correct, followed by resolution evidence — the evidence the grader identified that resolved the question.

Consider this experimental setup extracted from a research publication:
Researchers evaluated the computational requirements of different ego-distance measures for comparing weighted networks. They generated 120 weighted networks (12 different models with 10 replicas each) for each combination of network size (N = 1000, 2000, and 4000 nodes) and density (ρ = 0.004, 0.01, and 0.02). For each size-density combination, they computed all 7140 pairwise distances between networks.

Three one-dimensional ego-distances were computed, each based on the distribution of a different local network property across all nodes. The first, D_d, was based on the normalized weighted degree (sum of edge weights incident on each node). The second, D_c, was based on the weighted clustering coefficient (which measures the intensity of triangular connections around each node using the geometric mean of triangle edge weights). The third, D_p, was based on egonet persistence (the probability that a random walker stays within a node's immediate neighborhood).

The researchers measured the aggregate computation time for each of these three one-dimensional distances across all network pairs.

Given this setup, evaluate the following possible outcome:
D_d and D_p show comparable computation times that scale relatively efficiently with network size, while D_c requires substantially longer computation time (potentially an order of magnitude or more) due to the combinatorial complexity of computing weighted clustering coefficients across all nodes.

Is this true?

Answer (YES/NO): NO